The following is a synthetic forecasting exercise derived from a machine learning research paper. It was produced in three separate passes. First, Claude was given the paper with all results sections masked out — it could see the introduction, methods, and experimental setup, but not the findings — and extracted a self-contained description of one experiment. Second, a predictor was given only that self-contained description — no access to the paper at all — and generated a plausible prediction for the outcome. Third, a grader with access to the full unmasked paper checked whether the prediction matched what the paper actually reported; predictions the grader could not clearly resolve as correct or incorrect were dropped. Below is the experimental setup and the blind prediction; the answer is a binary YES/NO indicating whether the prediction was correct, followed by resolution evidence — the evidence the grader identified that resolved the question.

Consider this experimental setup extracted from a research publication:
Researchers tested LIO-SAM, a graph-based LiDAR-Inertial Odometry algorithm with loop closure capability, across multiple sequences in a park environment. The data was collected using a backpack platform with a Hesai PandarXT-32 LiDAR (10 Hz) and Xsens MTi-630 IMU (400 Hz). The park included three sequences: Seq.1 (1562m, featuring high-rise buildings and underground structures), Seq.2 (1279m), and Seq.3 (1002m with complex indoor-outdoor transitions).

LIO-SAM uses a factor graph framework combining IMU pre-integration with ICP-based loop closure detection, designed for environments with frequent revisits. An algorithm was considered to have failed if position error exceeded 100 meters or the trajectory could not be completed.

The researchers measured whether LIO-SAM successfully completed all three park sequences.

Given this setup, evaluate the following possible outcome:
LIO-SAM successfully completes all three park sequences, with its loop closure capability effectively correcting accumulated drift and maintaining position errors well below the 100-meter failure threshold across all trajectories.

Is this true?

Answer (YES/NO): NO